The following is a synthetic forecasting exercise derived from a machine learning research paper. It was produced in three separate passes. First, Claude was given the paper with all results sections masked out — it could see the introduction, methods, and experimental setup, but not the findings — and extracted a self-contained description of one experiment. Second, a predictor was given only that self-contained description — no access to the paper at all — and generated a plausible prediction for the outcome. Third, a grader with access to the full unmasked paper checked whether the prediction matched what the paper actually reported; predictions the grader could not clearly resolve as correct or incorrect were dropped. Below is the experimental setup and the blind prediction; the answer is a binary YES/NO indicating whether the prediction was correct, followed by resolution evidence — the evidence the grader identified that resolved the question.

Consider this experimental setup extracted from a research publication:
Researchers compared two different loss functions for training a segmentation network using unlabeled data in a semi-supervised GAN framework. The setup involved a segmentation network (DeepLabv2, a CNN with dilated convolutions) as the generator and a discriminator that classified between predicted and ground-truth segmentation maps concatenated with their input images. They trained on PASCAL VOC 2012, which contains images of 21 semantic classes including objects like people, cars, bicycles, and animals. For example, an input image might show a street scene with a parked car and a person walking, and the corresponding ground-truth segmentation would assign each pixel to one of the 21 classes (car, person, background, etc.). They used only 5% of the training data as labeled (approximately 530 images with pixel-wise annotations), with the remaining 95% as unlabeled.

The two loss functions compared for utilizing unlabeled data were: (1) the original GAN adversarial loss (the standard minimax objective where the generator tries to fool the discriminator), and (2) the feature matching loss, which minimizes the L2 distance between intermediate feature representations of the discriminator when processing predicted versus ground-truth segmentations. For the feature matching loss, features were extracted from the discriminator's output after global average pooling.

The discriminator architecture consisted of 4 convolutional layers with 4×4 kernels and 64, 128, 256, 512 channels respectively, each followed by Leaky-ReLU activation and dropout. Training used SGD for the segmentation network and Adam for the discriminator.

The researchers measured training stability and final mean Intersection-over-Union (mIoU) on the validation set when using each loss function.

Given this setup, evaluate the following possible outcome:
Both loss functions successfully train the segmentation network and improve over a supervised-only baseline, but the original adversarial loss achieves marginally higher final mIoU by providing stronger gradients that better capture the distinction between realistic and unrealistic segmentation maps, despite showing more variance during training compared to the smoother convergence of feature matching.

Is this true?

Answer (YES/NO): NO